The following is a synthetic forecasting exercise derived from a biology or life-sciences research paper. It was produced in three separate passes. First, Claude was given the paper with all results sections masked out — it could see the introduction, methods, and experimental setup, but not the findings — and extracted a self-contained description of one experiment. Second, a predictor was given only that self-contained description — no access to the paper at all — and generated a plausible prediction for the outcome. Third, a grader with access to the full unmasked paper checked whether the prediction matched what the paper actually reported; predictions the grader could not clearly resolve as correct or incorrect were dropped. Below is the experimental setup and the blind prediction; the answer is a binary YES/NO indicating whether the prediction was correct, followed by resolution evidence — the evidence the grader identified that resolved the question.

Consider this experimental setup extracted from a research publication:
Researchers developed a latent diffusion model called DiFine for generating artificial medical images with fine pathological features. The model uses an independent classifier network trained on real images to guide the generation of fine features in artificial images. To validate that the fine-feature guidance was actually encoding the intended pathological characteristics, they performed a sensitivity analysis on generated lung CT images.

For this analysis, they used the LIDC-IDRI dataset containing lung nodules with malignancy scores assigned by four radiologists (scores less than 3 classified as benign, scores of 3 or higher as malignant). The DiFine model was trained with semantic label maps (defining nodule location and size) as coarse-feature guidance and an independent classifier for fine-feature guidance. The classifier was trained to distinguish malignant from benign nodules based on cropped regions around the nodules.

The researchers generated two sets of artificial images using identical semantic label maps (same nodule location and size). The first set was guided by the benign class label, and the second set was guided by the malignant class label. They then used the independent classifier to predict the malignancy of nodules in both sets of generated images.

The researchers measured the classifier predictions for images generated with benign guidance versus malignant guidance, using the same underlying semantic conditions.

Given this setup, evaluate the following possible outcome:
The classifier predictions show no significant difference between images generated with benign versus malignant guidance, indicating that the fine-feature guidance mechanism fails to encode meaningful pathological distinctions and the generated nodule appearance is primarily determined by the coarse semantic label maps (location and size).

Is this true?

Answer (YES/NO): NO